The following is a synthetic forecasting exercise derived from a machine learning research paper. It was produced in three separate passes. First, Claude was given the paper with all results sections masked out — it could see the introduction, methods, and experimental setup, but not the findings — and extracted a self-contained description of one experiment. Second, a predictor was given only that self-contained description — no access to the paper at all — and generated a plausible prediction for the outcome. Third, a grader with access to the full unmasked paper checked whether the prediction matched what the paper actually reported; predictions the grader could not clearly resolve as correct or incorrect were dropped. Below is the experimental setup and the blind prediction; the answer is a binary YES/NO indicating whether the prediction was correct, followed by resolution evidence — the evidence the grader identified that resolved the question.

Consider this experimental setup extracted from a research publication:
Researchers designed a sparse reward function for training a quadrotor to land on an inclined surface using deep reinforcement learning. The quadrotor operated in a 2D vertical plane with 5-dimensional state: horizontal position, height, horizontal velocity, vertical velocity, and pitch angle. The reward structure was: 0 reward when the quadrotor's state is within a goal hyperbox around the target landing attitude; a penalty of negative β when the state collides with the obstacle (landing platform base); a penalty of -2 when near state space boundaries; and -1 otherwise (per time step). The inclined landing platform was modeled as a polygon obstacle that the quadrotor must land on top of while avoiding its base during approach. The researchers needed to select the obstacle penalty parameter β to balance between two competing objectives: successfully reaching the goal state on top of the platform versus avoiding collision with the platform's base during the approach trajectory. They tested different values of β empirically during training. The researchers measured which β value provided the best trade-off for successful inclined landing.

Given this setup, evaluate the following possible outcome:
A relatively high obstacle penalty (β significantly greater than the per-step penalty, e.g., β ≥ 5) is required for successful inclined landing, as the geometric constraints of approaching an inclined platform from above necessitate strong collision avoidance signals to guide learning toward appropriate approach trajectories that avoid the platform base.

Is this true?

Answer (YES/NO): YES